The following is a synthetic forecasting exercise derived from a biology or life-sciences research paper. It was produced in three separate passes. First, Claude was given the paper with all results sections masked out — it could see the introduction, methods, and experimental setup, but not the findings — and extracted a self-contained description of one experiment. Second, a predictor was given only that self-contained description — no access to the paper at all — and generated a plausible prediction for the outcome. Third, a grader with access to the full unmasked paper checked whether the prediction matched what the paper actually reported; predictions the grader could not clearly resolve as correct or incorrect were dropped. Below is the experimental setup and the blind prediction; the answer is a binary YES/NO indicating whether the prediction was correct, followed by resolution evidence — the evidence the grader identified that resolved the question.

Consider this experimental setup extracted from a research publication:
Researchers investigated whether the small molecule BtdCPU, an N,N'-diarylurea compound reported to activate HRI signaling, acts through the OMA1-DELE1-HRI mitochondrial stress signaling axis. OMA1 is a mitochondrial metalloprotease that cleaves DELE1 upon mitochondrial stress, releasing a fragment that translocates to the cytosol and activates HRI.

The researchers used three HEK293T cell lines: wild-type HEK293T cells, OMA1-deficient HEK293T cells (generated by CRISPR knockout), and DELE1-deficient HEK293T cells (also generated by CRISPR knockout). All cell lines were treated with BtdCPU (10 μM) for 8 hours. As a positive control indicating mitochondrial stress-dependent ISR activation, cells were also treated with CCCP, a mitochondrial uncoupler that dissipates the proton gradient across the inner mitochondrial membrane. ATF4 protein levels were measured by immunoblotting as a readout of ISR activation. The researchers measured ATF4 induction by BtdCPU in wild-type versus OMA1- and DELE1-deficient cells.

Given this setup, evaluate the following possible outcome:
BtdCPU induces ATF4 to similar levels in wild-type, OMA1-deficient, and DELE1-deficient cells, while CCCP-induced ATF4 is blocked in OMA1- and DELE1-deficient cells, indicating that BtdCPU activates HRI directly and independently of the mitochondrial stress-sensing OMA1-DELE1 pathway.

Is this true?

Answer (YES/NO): NO